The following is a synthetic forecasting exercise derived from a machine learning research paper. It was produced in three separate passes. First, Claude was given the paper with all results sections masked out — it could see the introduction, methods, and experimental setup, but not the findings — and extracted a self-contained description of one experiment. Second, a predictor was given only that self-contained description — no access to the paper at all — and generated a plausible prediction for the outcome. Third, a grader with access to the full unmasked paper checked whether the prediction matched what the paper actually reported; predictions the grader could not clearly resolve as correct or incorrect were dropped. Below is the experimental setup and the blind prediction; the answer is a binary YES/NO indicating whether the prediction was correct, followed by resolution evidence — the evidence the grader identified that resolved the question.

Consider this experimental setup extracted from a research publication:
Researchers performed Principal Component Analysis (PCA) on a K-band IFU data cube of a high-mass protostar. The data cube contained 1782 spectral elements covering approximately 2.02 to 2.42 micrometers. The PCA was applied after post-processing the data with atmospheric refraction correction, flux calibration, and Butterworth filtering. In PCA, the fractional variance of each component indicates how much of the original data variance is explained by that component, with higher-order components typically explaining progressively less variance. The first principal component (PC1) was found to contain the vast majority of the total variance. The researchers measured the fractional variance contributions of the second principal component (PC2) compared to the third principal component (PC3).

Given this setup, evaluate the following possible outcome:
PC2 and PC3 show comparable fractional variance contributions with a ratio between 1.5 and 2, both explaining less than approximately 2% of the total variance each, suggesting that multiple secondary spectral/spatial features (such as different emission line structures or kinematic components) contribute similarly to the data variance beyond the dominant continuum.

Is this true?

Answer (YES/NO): NO